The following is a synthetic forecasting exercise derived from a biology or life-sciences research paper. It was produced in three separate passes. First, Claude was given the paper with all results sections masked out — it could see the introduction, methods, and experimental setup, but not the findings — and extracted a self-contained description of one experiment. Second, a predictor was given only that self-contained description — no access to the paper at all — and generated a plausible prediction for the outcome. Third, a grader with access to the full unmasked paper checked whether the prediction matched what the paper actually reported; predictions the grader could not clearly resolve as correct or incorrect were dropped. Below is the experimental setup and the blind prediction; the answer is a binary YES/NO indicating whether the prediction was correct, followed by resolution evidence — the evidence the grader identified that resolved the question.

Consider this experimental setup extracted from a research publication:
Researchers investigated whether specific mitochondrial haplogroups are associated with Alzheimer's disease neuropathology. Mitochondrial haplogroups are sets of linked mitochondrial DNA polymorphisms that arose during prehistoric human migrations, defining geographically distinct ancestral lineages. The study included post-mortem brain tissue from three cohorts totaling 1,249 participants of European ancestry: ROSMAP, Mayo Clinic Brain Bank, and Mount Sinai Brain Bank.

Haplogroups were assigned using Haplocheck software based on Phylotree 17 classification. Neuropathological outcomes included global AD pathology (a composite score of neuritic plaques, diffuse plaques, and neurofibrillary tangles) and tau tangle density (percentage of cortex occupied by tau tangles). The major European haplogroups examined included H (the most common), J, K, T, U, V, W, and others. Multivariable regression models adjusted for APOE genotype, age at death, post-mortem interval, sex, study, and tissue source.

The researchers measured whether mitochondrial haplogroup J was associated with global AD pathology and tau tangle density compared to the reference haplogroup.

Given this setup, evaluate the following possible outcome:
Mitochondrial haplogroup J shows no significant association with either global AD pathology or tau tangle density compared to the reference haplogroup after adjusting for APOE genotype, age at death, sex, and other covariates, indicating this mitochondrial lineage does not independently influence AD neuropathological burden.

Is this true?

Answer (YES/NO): NO